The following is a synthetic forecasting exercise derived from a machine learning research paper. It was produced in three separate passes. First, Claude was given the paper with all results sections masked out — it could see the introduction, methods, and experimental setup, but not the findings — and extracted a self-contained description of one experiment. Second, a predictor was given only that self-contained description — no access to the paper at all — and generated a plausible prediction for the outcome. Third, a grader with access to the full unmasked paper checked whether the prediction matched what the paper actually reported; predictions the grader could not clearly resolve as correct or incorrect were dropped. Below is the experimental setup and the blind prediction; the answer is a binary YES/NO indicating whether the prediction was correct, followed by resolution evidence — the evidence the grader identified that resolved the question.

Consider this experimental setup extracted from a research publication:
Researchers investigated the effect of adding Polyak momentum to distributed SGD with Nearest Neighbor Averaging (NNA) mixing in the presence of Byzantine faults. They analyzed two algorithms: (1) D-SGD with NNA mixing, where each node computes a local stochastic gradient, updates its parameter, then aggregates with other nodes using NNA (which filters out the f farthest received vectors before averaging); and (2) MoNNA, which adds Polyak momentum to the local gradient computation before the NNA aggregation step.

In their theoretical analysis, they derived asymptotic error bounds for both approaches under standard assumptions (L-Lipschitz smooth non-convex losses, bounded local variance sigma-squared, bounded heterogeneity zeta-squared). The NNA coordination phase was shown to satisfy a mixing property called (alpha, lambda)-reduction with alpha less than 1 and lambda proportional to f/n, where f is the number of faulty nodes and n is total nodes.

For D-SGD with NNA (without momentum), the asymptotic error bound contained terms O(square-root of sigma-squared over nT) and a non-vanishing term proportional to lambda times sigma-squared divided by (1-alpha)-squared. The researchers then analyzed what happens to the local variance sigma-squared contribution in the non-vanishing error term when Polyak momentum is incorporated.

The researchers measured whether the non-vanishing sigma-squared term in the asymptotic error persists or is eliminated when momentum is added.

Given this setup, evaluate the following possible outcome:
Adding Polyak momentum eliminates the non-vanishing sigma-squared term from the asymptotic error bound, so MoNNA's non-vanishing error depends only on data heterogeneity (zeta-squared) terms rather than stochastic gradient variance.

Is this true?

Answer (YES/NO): YES